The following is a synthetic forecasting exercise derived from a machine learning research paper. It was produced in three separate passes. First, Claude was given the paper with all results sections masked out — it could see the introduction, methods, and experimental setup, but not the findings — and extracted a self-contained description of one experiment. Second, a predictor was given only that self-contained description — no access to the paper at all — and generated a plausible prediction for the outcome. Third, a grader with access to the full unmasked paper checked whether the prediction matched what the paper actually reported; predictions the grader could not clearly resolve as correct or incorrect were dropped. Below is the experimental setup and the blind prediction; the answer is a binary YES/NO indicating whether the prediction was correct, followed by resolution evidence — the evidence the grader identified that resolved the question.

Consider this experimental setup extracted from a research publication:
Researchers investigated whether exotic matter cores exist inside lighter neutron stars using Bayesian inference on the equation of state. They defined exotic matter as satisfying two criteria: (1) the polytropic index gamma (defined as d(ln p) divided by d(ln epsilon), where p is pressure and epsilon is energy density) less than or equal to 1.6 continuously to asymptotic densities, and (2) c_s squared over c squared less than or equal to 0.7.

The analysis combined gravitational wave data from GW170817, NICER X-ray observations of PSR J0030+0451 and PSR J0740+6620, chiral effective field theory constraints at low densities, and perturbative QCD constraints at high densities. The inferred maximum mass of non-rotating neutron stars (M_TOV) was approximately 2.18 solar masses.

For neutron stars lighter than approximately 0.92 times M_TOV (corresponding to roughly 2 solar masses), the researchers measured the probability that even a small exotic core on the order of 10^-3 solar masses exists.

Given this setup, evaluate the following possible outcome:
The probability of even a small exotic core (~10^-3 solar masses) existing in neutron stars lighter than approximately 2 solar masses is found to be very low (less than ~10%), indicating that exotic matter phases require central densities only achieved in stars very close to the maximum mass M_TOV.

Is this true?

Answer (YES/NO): YES